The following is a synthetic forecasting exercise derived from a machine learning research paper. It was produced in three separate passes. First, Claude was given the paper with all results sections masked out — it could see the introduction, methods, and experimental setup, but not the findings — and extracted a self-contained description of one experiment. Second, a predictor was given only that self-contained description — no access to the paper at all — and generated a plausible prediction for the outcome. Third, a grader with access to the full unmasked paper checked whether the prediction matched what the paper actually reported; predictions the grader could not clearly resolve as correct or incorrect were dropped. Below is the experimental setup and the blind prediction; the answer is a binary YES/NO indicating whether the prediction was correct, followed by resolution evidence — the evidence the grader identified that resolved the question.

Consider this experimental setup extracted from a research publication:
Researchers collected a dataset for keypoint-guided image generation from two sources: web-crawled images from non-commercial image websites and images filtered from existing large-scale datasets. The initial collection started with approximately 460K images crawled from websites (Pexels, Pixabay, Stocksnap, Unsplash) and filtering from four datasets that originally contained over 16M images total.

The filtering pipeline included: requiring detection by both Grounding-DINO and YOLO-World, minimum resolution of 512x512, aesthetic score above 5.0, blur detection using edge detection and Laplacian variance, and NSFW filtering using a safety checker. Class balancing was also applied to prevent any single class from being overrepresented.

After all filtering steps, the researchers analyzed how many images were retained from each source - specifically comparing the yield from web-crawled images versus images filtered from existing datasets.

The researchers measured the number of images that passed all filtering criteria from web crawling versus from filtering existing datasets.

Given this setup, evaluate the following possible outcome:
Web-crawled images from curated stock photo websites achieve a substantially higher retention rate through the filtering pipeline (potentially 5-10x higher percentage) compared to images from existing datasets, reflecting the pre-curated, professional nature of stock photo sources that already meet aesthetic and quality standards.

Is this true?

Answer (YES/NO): NO